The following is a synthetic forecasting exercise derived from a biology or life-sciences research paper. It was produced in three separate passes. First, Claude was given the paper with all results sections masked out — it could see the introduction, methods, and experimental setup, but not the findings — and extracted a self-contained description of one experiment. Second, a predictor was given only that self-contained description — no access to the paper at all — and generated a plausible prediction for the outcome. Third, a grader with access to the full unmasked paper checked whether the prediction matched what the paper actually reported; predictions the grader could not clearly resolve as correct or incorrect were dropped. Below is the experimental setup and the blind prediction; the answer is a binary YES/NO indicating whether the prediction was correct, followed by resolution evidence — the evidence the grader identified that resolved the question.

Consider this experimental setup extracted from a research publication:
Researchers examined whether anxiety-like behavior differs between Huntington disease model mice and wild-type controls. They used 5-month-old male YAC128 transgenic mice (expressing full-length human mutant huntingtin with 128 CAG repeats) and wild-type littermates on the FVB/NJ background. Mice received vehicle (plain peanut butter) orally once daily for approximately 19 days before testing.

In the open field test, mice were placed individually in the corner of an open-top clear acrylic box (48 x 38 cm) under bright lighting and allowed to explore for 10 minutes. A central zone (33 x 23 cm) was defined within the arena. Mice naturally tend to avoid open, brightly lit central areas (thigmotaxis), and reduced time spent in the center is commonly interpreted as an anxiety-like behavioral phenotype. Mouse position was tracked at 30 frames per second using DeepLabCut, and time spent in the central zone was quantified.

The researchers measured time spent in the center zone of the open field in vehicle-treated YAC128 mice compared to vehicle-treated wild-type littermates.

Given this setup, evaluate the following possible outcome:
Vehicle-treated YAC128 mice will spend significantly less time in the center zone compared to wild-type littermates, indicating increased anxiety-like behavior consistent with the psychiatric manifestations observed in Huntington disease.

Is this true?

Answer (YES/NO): NO